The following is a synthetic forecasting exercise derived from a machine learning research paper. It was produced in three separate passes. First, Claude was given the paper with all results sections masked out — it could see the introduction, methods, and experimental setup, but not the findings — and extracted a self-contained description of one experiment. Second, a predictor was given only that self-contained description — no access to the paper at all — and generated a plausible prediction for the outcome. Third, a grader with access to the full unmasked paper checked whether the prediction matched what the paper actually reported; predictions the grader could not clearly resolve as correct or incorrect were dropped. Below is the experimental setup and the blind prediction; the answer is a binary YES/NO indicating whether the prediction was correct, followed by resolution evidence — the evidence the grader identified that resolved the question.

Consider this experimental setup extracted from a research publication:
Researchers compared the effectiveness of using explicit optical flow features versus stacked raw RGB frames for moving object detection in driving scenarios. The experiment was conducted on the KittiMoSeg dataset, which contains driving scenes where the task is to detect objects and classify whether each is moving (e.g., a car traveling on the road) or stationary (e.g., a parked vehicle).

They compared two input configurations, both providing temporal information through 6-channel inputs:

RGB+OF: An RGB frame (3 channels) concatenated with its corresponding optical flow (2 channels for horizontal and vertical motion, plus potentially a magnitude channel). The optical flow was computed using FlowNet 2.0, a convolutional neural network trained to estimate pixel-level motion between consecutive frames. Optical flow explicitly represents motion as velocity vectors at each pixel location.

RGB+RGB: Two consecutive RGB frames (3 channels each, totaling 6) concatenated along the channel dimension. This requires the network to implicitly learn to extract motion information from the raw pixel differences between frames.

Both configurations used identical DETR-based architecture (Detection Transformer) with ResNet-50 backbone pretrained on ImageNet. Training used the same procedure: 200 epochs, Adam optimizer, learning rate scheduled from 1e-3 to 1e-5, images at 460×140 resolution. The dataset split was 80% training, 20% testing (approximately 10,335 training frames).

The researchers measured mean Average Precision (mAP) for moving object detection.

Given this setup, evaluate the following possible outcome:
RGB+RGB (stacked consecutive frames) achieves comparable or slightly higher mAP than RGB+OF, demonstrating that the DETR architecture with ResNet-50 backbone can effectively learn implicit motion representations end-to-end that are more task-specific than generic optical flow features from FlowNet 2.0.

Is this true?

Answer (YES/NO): NO